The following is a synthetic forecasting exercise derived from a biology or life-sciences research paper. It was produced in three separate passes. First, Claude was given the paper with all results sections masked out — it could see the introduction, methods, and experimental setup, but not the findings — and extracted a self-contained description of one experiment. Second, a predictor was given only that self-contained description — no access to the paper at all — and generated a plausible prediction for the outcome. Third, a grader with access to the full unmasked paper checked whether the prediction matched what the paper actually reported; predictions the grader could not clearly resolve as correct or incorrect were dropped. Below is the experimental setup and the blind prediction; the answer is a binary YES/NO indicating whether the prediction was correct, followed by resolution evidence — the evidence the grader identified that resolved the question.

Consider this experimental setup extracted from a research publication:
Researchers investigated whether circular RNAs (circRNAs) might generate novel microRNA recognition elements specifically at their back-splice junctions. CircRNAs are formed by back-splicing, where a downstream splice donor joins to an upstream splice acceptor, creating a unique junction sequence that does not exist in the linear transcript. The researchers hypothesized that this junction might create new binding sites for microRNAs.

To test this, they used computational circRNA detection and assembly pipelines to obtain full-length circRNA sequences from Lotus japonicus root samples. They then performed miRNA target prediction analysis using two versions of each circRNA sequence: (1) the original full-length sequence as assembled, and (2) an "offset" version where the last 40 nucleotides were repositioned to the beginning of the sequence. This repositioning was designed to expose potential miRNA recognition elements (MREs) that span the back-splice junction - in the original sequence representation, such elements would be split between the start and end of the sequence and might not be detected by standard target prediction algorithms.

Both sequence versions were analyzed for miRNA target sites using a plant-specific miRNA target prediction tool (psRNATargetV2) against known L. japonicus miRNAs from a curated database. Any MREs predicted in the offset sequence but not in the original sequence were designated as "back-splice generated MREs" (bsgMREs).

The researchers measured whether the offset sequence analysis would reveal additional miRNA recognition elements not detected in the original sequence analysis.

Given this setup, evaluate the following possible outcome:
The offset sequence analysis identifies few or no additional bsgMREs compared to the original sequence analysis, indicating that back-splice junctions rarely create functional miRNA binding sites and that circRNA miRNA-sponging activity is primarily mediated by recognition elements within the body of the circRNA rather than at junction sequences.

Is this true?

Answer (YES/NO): NO